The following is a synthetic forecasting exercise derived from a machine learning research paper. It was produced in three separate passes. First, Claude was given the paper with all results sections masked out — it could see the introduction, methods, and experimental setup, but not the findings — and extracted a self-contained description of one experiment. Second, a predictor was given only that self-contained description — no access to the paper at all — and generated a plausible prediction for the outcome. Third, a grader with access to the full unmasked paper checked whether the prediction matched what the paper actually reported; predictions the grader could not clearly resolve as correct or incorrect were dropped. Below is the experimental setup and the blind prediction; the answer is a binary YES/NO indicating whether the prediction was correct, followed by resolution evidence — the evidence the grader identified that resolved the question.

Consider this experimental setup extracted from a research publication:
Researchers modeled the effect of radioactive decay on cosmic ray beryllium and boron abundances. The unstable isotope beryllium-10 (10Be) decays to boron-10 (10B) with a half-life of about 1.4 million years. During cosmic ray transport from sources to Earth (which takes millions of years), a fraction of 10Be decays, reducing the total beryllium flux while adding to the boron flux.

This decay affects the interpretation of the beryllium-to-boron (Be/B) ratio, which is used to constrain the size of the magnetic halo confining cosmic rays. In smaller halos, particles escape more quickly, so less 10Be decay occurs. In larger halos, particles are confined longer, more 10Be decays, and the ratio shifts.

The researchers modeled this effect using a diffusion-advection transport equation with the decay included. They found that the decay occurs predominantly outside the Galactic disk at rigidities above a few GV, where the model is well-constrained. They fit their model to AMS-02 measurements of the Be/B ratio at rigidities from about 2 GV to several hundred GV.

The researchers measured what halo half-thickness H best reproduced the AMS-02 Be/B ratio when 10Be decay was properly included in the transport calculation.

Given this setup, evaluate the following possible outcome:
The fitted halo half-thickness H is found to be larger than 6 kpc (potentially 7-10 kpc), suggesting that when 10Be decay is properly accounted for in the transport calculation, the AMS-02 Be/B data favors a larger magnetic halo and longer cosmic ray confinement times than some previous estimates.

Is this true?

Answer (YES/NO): YES